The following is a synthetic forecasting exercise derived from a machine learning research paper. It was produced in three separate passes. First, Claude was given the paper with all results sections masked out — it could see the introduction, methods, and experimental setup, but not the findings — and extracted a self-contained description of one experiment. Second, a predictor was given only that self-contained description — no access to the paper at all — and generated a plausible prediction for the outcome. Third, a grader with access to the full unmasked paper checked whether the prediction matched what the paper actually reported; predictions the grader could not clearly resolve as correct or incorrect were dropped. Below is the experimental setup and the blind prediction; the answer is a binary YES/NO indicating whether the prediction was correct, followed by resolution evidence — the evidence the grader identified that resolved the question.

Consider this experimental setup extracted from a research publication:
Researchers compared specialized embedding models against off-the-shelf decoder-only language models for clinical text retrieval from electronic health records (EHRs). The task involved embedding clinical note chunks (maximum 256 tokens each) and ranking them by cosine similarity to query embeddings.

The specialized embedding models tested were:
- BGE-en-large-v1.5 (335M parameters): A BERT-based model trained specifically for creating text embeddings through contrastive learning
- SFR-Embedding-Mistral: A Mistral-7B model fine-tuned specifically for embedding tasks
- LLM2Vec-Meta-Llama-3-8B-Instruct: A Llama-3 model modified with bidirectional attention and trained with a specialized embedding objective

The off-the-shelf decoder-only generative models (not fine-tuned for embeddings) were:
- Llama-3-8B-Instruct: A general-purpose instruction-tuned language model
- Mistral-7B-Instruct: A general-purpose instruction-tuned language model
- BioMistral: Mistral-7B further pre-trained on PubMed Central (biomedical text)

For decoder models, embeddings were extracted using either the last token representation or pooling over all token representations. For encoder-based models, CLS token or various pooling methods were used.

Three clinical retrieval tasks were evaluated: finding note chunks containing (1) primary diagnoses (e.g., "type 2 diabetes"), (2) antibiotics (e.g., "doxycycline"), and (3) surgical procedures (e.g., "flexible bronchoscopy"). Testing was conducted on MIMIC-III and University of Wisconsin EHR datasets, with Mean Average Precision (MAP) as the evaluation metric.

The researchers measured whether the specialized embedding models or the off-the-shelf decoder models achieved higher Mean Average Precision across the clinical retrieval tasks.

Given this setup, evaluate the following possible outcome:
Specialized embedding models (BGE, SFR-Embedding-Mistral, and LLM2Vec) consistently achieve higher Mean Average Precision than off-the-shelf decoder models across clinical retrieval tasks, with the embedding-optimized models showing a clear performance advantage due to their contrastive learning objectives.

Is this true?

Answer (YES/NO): NO